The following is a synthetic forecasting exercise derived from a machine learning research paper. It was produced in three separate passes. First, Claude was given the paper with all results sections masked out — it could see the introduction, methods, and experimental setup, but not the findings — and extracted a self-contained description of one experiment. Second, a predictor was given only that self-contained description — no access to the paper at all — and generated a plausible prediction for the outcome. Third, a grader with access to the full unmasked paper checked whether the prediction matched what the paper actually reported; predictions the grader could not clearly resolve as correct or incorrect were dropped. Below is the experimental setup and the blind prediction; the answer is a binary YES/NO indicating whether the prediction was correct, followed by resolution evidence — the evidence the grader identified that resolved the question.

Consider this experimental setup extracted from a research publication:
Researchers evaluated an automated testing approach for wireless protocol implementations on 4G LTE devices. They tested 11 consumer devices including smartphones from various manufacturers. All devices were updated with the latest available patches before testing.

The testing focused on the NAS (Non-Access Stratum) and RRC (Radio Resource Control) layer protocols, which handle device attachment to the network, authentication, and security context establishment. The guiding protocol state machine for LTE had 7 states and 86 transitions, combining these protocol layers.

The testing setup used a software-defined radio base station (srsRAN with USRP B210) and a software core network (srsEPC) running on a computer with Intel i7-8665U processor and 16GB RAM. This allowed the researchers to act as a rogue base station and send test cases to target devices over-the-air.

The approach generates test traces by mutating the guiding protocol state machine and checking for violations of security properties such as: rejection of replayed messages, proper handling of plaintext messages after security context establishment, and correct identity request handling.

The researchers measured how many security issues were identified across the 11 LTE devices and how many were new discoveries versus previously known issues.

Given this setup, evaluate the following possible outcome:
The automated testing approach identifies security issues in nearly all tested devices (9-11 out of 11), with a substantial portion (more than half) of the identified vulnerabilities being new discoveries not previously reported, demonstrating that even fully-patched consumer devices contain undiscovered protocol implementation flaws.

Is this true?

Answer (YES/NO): NO